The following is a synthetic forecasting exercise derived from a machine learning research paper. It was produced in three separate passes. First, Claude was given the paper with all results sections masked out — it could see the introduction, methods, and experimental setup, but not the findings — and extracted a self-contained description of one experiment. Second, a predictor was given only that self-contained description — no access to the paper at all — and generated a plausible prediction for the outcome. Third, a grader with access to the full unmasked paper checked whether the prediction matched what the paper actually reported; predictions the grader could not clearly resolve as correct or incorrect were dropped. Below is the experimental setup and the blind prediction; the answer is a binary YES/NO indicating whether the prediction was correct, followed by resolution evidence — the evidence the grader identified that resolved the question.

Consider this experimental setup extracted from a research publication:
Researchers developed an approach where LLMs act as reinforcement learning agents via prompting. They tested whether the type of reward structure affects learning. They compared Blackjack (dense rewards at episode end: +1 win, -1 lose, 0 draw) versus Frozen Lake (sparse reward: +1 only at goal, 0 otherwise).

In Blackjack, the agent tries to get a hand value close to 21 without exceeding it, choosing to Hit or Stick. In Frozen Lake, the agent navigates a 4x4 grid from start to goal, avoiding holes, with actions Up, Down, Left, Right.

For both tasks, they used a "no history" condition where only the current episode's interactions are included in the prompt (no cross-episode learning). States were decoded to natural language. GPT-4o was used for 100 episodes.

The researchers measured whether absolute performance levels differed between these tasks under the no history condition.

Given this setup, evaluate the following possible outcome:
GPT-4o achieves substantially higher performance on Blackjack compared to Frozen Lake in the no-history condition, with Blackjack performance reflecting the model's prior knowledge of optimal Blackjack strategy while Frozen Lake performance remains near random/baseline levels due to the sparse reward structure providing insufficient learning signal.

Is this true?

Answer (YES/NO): NO